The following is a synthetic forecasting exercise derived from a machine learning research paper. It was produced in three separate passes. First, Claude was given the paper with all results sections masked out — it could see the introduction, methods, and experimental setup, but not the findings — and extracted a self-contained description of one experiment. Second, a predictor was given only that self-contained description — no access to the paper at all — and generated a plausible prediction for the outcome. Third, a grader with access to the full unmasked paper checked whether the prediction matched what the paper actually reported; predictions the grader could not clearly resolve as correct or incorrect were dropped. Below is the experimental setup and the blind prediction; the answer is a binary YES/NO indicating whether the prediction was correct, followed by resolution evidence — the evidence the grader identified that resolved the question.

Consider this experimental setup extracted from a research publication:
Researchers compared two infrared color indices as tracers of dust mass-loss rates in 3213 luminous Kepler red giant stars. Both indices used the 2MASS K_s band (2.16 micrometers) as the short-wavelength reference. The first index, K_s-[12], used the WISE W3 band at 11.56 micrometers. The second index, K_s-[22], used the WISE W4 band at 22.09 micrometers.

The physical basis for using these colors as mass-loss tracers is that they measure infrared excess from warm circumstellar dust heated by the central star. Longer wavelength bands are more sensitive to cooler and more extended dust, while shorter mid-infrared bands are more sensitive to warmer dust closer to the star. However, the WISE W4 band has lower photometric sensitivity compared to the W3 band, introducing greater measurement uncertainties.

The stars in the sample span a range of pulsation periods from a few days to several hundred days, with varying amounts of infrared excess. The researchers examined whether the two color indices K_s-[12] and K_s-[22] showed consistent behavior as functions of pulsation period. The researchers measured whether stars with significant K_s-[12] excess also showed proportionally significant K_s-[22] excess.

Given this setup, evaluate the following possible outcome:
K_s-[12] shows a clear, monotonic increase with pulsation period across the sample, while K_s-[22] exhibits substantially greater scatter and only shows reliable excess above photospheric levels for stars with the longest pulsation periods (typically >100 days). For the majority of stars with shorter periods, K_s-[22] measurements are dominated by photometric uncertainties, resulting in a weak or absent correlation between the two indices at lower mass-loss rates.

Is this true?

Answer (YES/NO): NO